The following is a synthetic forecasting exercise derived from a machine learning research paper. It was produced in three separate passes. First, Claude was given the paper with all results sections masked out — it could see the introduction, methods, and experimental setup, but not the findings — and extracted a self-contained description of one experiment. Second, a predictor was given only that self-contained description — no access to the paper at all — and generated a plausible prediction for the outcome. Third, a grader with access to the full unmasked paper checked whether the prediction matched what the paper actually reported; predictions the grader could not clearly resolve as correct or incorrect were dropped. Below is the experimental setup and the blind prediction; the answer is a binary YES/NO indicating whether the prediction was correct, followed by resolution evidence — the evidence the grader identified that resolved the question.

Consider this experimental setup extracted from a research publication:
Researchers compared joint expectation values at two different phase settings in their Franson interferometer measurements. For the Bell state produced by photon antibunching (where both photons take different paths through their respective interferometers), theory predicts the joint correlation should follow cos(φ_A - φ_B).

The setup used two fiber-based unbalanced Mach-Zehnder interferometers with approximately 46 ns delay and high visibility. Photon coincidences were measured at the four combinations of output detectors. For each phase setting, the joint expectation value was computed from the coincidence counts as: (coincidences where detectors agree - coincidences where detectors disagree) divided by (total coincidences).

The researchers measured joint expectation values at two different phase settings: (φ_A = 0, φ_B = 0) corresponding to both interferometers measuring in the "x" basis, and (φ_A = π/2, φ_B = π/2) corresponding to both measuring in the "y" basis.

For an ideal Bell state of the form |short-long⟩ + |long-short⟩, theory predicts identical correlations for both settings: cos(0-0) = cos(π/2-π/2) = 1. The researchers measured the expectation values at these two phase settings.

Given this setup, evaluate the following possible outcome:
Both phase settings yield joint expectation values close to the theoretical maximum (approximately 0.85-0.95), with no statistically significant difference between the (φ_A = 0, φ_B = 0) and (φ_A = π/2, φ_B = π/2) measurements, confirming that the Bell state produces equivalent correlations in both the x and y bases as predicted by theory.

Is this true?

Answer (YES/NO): NO